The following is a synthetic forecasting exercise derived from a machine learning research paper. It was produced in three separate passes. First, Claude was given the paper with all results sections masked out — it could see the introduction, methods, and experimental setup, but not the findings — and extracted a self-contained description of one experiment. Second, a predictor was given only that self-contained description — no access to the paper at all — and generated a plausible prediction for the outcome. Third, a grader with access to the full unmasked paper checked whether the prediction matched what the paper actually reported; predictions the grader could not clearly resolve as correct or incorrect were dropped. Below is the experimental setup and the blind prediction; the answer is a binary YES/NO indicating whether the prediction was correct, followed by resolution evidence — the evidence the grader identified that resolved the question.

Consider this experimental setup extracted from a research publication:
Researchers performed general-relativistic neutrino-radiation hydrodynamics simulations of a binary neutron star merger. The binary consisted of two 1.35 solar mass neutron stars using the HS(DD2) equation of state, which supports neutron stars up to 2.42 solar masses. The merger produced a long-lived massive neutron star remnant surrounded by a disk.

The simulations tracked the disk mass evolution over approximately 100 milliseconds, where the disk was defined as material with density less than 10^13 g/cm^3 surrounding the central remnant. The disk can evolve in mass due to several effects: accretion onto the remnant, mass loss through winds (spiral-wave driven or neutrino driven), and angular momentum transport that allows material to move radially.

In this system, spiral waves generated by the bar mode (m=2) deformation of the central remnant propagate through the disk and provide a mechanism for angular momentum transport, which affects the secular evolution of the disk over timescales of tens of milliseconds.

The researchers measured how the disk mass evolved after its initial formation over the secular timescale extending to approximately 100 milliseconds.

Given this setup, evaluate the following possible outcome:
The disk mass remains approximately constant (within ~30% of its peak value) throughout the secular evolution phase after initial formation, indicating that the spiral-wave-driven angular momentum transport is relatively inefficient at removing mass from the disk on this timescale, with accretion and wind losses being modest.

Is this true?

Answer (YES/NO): NO